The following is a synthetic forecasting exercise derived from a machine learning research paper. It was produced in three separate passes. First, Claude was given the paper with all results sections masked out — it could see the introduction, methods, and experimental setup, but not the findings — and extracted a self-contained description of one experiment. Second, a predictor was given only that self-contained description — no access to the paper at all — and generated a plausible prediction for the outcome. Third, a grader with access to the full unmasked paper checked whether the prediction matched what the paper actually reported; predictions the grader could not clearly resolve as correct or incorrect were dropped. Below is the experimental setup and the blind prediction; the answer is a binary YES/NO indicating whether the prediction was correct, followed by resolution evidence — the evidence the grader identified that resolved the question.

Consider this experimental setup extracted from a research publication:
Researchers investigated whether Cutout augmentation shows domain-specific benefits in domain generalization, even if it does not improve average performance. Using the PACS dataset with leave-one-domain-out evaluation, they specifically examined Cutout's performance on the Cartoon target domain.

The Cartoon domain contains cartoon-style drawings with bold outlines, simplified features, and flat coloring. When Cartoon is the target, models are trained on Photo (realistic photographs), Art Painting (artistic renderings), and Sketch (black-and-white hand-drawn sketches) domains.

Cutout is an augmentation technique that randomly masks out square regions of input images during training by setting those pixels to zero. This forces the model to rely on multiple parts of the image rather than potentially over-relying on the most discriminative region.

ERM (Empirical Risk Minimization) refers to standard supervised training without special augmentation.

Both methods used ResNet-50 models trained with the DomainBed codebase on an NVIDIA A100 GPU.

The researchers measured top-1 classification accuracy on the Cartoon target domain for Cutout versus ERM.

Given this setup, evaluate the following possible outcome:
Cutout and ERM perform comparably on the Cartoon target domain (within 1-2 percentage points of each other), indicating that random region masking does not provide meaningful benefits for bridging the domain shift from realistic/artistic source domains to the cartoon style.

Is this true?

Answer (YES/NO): NO